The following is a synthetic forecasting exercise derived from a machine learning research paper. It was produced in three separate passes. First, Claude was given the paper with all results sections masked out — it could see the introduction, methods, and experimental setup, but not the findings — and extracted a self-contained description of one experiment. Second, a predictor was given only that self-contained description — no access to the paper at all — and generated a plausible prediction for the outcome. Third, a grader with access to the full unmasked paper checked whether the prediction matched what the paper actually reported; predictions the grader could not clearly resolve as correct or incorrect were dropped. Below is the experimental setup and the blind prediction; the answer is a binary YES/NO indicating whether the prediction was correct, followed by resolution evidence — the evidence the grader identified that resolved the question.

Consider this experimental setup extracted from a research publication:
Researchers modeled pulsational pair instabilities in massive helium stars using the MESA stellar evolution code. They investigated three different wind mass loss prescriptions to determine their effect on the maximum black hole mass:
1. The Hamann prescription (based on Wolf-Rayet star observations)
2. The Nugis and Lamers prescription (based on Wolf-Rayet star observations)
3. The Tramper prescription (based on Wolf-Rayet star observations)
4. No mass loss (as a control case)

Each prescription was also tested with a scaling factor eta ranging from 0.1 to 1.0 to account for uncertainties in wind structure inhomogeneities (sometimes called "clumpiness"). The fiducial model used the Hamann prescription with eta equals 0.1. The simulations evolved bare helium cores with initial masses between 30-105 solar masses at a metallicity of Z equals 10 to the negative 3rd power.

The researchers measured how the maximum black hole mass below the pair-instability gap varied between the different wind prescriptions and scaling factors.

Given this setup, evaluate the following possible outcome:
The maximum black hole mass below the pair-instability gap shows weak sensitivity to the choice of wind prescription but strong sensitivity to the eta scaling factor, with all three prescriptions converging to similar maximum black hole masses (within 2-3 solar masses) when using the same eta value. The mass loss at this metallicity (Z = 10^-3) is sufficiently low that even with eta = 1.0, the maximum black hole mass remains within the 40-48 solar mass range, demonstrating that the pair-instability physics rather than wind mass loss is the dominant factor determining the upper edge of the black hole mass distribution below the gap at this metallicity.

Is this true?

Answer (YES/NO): NO